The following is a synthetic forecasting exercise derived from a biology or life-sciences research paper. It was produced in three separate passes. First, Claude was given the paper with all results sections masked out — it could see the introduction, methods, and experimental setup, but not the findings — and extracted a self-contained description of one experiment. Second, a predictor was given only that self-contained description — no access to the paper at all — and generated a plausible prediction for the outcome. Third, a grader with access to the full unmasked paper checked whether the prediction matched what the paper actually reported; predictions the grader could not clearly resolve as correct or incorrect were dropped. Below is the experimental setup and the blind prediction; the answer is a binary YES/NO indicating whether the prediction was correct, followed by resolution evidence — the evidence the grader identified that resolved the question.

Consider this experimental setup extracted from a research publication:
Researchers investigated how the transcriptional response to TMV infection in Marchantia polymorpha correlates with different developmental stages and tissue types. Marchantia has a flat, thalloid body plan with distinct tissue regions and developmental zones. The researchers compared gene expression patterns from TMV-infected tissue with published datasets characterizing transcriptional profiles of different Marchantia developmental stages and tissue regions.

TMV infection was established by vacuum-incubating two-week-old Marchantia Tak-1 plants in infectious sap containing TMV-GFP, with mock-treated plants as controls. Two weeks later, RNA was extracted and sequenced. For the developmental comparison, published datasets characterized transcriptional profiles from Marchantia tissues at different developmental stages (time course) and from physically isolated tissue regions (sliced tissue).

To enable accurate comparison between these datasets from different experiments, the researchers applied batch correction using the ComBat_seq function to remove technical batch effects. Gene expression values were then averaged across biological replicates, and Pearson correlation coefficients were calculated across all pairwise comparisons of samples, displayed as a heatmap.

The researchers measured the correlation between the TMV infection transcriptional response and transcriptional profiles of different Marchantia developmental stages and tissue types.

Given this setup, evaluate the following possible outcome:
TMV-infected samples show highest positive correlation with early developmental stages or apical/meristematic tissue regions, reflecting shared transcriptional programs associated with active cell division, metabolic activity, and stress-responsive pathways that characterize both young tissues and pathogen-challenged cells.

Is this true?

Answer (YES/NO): NO